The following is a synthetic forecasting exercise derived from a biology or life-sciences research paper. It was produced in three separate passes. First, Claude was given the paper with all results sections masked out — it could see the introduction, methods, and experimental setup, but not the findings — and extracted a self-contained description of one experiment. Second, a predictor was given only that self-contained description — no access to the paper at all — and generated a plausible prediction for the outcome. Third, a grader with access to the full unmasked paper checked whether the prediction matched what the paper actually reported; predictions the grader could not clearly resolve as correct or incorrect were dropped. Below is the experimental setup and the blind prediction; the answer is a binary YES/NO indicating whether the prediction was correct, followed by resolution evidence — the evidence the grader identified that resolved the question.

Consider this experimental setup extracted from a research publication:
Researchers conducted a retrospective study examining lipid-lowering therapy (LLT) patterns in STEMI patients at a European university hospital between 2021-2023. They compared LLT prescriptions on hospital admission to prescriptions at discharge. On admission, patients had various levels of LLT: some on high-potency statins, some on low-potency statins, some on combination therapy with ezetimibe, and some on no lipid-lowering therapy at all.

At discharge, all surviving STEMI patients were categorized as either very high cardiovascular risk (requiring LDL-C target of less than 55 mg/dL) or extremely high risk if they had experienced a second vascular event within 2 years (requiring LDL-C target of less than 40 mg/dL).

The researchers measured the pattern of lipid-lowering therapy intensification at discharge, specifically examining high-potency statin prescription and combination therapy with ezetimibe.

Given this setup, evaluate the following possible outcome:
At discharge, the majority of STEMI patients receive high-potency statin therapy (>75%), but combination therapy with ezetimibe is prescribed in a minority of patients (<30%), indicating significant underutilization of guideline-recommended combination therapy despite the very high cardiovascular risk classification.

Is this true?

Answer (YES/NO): YES